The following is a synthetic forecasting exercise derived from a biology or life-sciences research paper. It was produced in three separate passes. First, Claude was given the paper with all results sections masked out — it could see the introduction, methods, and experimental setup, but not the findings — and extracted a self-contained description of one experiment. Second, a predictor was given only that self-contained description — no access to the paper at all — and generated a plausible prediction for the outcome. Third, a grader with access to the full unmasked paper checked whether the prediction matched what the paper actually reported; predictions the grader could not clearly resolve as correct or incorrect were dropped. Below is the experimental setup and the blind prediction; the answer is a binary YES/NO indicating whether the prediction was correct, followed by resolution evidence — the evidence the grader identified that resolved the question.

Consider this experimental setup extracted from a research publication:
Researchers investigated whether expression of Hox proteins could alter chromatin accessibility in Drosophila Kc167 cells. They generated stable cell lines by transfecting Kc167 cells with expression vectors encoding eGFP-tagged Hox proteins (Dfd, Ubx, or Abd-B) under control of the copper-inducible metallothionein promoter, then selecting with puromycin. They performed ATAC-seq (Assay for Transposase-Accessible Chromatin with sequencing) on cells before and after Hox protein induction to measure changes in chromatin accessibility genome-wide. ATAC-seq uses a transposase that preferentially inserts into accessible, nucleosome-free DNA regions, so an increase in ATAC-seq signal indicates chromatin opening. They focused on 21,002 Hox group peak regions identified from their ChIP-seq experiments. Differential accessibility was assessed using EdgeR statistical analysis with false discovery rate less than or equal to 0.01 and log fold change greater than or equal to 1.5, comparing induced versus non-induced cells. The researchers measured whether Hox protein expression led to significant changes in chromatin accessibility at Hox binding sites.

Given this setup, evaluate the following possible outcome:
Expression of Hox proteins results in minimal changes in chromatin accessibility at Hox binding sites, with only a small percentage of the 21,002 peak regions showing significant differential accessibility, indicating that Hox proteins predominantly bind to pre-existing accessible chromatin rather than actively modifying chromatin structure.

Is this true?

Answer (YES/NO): NO